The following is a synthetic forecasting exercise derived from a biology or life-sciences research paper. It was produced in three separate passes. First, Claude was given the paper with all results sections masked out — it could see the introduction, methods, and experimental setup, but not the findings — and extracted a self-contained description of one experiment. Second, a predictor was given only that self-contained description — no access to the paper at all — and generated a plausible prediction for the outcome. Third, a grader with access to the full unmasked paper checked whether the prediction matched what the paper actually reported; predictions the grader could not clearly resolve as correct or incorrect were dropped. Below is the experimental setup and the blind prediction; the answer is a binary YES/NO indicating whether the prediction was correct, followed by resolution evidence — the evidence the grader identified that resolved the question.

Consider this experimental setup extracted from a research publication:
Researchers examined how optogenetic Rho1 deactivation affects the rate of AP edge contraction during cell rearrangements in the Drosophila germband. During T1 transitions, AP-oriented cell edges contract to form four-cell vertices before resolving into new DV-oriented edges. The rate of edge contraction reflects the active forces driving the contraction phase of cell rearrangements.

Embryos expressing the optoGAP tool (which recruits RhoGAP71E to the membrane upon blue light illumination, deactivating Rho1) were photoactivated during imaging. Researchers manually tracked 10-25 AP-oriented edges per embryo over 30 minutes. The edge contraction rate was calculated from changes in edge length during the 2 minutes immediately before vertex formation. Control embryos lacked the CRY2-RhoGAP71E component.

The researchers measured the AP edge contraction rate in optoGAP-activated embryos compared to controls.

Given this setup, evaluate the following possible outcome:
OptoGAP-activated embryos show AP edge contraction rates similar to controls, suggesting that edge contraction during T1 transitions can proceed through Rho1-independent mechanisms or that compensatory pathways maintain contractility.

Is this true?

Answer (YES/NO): NO